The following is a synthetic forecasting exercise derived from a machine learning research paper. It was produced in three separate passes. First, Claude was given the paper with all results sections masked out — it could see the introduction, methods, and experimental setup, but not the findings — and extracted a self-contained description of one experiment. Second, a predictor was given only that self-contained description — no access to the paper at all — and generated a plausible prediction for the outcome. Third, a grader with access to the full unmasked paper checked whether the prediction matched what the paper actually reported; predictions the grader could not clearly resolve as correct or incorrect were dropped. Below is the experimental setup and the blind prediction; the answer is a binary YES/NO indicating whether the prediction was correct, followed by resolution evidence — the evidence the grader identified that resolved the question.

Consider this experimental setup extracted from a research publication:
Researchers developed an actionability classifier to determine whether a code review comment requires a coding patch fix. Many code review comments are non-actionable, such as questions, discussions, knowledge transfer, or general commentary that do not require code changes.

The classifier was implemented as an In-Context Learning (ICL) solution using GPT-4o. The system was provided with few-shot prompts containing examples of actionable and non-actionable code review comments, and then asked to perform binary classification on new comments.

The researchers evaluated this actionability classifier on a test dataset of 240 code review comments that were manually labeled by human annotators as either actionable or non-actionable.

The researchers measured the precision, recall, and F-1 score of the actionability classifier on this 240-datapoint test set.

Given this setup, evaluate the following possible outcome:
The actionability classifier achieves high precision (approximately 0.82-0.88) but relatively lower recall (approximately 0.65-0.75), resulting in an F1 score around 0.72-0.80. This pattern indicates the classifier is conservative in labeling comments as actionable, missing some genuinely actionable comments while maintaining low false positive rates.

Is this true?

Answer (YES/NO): NO